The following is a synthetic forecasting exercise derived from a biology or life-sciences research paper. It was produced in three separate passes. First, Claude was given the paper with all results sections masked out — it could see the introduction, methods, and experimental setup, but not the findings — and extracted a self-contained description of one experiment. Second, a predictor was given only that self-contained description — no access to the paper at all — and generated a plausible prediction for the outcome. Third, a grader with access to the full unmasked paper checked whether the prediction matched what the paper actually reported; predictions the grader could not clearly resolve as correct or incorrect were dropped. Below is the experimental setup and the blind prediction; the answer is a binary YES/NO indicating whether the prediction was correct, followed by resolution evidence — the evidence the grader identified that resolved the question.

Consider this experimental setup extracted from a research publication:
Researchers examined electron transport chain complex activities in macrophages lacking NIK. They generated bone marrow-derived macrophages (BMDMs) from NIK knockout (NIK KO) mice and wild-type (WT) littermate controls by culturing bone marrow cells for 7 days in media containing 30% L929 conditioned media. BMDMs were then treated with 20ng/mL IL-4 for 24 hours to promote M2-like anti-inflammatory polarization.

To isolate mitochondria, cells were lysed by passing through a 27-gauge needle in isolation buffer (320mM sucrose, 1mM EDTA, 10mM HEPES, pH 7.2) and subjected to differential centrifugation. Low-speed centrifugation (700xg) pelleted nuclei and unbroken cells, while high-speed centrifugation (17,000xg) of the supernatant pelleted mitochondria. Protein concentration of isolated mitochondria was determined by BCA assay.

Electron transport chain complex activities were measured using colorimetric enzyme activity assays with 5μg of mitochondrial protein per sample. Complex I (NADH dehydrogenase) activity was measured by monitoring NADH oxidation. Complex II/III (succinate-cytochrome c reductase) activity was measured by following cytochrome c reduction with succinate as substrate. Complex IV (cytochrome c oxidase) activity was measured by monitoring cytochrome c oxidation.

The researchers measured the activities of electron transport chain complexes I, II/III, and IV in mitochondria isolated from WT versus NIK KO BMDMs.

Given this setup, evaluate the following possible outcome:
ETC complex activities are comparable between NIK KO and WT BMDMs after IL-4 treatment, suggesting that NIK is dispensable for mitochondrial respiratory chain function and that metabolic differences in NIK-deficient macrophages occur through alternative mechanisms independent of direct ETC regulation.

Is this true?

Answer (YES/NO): NO